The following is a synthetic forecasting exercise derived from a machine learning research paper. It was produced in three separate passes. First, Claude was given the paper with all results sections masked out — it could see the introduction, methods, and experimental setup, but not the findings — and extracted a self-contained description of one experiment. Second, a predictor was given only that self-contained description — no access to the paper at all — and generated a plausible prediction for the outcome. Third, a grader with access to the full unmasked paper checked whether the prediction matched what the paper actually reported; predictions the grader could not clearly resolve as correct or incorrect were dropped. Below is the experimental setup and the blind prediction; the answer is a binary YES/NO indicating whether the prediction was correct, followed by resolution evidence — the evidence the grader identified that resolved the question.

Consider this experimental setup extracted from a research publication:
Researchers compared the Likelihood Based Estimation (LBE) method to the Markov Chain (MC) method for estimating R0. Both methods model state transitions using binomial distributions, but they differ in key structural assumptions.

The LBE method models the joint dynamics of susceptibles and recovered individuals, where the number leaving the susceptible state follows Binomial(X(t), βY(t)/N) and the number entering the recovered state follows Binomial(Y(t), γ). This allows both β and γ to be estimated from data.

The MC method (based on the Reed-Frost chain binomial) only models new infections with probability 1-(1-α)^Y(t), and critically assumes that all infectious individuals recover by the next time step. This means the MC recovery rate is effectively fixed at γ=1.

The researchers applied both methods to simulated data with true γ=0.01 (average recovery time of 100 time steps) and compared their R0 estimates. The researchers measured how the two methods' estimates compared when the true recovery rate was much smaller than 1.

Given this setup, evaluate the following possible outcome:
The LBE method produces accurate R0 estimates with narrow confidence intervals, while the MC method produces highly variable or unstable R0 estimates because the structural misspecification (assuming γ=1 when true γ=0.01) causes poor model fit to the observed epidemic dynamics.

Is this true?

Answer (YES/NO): NO